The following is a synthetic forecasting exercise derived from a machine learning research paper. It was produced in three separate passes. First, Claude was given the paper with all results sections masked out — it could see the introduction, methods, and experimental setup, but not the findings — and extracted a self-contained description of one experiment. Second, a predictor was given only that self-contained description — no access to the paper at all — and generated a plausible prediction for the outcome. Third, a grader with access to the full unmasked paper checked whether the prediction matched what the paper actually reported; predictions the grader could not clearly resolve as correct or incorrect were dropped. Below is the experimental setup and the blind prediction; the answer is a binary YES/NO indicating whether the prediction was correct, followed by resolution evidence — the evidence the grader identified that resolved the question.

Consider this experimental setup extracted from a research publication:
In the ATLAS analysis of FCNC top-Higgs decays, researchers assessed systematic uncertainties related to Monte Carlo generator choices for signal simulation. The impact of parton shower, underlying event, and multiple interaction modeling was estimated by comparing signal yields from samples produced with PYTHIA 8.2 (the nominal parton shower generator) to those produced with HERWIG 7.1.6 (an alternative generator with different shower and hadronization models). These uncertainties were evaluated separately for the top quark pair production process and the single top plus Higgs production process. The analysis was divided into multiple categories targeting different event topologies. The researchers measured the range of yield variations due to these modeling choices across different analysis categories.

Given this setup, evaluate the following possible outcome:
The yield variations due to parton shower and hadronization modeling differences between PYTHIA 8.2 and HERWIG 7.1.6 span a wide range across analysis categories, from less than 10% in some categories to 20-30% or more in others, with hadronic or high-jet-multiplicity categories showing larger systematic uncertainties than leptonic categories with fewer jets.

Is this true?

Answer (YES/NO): NO